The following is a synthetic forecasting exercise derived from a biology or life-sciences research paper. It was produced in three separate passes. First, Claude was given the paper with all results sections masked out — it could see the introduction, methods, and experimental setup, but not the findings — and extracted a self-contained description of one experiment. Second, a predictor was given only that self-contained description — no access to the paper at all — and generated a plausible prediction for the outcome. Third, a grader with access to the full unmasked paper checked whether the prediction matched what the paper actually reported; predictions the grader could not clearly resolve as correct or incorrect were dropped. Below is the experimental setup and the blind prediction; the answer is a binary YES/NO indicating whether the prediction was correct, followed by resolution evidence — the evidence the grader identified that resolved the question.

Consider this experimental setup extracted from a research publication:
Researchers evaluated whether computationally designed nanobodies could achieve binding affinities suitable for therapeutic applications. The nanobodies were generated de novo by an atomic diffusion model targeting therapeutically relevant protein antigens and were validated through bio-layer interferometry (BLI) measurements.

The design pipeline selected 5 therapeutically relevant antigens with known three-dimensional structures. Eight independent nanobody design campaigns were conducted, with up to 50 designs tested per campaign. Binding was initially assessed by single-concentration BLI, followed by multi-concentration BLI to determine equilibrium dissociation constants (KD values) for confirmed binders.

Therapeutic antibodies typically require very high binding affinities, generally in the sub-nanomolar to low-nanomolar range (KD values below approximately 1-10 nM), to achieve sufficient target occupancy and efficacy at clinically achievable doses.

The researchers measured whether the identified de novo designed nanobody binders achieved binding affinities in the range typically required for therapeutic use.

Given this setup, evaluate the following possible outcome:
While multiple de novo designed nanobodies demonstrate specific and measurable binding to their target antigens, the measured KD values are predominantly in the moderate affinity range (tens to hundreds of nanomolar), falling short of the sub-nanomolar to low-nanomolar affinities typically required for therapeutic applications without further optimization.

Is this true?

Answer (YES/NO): YES